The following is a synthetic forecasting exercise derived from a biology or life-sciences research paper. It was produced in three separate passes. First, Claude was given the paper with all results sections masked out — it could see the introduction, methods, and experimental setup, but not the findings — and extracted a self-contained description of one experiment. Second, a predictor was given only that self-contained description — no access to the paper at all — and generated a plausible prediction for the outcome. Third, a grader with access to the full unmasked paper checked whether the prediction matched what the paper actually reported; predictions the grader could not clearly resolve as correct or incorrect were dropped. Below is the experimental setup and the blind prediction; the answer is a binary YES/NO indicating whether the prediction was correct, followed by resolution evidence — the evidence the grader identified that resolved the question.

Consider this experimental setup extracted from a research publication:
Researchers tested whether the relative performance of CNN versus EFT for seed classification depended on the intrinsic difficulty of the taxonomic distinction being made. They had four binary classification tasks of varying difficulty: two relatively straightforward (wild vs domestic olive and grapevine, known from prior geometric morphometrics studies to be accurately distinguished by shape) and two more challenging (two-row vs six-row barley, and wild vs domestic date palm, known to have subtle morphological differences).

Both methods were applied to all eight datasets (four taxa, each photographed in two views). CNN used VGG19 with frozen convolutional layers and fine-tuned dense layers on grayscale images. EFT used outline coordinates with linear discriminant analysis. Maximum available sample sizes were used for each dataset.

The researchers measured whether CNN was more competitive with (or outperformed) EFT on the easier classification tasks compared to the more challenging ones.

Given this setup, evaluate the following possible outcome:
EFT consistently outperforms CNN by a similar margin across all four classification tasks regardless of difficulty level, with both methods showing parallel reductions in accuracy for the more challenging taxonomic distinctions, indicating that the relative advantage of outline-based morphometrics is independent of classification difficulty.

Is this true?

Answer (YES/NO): NO